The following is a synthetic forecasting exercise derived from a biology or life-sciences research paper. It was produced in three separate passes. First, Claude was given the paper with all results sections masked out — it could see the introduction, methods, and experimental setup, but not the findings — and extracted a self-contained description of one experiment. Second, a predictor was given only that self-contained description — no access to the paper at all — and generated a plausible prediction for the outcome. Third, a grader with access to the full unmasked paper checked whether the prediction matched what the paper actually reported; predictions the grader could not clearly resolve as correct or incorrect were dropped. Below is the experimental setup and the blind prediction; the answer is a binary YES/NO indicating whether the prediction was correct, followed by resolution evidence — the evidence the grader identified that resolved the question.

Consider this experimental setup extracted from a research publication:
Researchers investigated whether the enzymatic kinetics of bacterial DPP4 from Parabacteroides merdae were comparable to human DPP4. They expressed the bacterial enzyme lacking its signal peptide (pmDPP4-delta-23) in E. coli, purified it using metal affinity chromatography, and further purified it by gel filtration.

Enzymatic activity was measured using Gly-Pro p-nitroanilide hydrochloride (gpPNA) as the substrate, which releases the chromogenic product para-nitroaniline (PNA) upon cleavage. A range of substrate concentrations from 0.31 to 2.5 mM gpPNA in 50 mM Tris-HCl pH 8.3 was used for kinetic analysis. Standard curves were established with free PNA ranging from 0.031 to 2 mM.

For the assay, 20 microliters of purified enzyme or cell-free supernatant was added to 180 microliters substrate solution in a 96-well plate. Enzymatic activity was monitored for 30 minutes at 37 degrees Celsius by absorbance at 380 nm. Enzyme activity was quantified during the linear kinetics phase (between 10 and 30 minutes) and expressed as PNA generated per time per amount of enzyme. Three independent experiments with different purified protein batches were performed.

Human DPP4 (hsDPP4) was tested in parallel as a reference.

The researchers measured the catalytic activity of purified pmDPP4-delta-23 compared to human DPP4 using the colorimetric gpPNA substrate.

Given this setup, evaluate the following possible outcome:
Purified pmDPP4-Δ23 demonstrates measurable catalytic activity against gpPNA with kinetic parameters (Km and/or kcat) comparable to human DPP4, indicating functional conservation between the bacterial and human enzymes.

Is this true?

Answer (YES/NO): NO